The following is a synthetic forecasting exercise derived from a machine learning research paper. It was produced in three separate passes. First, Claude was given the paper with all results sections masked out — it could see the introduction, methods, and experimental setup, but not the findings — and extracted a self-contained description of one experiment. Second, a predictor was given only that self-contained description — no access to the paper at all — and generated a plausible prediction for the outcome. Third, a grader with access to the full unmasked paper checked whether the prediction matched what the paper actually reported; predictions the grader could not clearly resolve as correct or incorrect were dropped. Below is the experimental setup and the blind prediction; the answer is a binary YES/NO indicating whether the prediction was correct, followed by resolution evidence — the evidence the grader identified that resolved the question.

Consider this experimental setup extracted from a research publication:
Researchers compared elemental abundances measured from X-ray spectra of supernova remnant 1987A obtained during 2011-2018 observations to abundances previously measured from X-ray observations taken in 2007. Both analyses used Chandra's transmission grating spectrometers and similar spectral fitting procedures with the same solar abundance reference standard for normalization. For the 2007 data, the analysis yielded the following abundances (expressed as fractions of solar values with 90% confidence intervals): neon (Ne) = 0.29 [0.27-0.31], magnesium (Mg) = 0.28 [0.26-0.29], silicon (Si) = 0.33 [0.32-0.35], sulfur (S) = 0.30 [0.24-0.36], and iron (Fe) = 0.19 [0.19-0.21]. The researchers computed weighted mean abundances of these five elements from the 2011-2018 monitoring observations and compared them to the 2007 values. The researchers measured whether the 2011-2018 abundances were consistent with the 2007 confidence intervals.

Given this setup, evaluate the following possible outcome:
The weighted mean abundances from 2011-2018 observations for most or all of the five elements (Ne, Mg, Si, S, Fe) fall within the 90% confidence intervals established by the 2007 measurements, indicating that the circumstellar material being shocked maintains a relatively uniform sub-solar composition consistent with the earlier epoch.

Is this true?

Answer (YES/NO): NO